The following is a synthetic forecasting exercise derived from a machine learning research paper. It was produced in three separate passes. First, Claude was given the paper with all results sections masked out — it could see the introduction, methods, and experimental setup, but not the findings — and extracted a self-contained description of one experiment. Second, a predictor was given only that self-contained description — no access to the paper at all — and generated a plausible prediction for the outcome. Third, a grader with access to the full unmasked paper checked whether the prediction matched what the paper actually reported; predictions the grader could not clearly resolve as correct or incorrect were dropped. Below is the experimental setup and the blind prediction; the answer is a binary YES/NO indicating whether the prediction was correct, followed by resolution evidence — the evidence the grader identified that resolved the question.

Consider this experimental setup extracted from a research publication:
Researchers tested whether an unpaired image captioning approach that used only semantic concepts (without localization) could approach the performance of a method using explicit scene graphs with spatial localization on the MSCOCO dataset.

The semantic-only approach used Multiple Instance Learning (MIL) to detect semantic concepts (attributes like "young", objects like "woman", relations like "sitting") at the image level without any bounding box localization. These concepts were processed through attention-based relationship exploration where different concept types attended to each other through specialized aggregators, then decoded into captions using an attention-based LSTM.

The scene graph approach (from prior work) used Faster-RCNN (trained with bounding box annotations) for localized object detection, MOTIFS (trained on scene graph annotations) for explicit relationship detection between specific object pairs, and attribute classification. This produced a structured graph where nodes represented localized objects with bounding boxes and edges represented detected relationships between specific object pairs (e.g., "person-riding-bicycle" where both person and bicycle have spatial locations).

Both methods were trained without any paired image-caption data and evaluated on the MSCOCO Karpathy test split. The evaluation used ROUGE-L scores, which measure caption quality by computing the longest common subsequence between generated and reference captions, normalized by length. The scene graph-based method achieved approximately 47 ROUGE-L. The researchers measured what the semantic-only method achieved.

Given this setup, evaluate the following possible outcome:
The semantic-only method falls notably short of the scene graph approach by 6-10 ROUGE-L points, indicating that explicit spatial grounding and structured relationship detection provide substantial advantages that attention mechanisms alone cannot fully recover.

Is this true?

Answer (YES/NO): NO